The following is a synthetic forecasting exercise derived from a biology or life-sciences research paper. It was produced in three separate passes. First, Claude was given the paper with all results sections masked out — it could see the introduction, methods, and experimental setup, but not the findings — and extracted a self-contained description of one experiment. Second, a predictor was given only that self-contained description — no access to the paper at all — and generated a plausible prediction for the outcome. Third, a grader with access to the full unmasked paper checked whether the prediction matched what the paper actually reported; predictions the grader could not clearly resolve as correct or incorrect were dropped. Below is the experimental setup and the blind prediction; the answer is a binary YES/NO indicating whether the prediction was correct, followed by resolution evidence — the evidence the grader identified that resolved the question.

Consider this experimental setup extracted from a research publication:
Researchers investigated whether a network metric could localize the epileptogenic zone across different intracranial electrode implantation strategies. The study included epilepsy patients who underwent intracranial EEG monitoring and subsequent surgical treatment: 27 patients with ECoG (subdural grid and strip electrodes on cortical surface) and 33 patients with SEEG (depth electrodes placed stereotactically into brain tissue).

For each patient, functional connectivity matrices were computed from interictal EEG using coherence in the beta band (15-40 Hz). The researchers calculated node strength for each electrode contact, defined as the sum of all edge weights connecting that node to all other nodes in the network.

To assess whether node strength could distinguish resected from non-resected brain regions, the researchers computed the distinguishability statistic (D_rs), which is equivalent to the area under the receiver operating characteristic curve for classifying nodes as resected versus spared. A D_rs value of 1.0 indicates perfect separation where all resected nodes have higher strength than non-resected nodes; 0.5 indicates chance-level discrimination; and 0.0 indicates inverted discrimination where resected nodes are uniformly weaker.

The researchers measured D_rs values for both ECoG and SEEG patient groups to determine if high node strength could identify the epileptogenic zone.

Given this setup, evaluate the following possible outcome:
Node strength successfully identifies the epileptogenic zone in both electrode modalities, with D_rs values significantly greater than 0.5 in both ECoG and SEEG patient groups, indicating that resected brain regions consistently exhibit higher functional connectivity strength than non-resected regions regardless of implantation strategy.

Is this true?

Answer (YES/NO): NO